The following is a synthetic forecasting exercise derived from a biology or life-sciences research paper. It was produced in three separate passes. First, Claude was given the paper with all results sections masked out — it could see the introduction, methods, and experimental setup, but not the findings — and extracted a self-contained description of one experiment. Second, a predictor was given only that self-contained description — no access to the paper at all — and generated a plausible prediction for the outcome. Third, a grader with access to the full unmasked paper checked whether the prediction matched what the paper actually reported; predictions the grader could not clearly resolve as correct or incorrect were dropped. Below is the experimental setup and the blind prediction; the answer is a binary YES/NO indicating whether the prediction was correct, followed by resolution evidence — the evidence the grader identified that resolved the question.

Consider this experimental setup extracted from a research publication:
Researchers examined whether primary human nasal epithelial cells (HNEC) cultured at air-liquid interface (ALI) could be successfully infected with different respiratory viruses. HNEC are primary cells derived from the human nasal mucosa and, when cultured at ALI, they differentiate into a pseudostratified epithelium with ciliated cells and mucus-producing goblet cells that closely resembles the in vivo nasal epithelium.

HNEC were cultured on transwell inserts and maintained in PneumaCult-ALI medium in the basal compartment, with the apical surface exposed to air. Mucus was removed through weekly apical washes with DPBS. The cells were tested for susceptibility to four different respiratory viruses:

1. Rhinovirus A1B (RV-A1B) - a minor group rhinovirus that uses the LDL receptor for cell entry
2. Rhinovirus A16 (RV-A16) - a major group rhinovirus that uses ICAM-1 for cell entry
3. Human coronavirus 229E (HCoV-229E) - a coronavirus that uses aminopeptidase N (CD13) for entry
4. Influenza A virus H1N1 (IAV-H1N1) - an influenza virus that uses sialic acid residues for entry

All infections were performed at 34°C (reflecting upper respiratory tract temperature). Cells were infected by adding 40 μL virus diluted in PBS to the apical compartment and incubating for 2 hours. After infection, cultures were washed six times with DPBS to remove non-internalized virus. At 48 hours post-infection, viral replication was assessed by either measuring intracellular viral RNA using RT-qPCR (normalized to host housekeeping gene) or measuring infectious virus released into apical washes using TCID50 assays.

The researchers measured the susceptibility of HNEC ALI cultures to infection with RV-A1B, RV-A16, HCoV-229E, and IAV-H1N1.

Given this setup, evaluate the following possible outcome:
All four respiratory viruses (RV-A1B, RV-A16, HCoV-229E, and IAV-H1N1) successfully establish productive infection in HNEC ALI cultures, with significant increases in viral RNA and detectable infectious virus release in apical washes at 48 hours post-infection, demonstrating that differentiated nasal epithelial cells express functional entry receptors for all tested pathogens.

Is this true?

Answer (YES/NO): NO